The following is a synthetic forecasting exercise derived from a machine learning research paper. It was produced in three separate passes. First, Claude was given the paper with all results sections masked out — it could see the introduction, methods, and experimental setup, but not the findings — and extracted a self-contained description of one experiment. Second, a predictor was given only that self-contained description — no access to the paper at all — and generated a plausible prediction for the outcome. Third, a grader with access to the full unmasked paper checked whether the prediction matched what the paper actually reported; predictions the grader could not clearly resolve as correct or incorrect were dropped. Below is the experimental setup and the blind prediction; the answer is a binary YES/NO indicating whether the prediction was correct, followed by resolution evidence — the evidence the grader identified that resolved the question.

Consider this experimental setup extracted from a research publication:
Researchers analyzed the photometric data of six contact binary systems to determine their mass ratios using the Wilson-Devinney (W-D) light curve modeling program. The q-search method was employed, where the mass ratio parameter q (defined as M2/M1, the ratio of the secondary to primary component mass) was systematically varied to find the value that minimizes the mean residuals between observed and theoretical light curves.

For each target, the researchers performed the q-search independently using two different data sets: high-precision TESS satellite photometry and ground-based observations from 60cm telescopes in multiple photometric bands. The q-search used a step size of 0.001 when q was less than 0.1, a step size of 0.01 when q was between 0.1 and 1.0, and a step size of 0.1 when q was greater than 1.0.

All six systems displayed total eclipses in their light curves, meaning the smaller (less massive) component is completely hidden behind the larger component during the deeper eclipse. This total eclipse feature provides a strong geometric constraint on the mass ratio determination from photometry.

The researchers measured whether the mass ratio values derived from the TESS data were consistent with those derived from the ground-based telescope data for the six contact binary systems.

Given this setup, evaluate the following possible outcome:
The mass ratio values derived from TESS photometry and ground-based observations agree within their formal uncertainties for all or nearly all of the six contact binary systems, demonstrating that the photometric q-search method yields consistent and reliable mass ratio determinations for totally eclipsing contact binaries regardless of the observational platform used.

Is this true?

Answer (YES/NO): YES